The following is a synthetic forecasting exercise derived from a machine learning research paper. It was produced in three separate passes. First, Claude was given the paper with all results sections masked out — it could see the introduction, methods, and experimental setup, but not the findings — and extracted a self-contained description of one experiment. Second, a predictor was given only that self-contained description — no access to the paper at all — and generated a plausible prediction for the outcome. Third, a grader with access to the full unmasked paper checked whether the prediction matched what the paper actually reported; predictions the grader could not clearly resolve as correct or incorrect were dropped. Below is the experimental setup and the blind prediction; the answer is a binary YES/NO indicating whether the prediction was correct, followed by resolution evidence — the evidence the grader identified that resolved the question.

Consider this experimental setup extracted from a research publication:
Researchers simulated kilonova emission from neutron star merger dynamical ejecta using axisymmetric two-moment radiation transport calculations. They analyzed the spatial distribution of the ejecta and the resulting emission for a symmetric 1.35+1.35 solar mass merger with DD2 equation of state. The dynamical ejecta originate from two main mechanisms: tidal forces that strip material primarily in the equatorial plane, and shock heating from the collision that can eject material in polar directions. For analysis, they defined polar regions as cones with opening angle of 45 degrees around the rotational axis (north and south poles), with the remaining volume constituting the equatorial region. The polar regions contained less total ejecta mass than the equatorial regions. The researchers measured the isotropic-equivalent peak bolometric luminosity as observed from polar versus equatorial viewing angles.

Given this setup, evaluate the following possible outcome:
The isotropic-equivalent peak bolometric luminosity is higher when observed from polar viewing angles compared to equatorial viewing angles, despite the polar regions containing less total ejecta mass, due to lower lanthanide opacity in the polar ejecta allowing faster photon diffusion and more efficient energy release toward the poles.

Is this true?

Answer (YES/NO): YES